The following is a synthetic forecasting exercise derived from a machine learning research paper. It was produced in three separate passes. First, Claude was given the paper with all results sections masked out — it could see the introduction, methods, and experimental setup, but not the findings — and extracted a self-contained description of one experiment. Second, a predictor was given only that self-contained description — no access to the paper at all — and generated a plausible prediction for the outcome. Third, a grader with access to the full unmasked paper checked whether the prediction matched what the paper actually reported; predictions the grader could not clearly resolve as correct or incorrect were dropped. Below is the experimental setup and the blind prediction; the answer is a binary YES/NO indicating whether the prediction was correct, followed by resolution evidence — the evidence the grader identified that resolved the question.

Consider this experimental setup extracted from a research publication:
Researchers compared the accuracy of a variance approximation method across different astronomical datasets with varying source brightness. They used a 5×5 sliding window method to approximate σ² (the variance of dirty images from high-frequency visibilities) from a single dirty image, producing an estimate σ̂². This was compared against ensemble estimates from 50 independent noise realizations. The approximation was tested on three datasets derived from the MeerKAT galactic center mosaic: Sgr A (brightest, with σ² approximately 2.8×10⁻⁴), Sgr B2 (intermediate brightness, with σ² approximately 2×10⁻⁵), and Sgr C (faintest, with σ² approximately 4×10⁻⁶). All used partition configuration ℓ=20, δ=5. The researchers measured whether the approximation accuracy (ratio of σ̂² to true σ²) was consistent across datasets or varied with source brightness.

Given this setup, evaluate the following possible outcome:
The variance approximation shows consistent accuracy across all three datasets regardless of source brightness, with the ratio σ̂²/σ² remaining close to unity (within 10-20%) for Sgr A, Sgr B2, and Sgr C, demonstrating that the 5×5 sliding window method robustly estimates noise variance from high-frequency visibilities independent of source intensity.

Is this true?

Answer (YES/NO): NO